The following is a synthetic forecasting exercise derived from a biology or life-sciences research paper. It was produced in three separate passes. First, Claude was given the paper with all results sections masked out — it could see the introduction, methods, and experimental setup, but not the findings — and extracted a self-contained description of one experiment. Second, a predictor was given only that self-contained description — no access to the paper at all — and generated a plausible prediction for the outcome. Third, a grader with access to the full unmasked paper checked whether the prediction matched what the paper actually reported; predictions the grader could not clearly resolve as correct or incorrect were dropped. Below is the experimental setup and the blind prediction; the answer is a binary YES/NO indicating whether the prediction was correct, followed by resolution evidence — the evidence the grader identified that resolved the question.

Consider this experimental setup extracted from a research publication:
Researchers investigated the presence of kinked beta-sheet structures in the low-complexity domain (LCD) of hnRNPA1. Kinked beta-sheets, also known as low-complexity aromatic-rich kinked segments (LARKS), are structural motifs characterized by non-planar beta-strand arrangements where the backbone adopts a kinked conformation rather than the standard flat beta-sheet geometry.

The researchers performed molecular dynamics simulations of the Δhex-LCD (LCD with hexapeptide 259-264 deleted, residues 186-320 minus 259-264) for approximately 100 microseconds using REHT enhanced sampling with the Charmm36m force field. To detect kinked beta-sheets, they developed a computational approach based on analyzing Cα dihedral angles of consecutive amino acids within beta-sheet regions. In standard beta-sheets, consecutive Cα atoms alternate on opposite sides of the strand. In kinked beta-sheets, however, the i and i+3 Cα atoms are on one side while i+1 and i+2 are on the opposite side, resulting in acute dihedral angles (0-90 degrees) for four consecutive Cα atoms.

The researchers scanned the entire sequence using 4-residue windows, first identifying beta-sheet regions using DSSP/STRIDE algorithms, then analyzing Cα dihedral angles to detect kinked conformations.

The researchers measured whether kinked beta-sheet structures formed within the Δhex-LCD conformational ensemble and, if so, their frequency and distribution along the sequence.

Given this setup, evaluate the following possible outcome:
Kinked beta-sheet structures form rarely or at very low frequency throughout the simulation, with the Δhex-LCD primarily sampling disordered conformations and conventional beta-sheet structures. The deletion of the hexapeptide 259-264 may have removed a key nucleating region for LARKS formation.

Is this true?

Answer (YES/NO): NO